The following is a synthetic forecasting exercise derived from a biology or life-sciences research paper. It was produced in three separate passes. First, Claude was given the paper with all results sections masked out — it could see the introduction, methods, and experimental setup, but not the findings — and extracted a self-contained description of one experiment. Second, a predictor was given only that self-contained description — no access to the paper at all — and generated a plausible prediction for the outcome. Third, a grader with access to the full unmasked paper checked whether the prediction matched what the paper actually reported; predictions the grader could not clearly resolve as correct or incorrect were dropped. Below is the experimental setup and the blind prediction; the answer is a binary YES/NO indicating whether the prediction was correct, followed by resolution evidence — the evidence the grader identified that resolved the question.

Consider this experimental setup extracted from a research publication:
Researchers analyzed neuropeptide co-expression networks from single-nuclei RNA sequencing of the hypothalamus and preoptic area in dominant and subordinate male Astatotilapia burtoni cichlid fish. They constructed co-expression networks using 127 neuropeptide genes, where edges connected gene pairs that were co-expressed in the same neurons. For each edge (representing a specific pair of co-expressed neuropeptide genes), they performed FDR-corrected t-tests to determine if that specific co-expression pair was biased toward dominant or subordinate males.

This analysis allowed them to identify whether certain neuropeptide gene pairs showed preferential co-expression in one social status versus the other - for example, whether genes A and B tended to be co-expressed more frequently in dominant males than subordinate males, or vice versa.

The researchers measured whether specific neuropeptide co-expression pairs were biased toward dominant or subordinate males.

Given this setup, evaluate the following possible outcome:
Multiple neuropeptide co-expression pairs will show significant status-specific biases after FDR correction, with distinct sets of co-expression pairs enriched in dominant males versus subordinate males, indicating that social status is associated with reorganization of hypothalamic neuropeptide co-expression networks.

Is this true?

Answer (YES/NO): YES